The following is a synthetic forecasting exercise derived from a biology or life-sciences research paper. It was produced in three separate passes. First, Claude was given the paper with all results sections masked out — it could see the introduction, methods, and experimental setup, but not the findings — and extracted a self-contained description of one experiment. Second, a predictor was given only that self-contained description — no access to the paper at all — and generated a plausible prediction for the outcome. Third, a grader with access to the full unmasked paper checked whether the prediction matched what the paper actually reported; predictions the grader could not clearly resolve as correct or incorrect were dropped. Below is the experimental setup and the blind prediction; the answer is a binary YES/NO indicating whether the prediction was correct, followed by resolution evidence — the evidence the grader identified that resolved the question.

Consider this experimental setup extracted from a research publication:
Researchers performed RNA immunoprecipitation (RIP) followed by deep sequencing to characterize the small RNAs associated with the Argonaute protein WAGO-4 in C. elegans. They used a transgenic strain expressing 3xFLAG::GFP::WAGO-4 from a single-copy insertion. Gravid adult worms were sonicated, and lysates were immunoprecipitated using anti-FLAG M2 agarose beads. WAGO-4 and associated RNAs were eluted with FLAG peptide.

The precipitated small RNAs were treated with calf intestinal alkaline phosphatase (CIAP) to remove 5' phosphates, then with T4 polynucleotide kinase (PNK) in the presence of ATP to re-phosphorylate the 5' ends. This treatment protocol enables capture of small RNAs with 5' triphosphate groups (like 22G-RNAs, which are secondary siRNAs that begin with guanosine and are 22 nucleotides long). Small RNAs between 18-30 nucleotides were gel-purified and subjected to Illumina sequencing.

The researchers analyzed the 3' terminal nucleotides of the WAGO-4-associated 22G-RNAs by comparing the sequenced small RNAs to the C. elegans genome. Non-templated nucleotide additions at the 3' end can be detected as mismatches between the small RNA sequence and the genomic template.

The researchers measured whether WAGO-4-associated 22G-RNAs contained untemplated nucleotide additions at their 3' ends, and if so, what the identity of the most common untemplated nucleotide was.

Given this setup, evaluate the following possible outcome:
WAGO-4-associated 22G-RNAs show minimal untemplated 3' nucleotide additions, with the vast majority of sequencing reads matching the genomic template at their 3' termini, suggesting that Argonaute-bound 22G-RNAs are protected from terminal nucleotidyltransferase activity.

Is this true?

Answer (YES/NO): NO